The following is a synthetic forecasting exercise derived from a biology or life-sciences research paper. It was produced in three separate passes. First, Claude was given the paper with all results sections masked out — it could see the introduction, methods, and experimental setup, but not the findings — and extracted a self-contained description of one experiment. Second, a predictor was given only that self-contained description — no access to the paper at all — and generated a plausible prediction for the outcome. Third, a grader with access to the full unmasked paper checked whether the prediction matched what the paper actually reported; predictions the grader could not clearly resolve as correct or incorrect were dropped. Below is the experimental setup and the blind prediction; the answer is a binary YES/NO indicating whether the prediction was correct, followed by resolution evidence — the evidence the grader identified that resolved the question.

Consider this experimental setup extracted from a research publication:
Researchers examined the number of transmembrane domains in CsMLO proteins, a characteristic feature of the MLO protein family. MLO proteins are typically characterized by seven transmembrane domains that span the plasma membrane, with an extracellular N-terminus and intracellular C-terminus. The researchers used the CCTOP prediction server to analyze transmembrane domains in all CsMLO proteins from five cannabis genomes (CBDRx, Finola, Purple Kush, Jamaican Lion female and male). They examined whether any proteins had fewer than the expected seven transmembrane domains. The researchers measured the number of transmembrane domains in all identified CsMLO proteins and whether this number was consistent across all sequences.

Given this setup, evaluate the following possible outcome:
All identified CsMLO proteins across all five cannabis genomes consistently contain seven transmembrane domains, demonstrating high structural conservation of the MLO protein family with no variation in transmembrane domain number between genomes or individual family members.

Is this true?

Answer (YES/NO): NO